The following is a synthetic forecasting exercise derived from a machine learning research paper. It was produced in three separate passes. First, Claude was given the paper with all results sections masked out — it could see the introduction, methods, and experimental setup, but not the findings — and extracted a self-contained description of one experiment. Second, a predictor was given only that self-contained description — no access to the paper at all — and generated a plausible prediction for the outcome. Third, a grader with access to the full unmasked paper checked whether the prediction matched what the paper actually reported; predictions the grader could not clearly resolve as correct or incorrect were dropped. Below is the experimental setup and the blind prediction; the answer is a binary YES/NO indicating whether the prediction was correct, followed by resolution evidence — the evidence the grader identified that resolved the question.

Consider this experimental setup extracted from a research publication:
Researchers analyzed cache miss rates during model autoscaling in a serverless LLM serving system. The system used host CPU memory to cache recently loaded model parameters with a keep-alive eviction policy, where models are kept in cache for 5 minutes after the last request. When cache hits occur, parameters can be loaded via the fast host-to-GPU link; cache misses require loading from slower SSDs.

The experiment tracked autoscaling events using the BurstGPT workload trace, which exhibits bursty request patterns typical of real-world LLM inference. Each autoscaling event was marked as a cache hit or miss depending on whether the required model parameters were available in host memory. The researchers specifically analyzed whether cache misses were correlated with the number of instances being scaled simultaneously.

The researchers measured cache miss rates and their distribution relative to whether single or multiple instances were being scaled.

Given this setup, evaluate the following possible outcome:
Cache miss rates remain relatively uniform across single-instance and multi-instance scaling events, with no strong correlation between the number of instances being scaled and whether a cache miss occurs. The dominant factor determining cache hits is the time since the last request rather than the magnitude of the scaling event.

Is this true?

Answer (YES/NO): NO